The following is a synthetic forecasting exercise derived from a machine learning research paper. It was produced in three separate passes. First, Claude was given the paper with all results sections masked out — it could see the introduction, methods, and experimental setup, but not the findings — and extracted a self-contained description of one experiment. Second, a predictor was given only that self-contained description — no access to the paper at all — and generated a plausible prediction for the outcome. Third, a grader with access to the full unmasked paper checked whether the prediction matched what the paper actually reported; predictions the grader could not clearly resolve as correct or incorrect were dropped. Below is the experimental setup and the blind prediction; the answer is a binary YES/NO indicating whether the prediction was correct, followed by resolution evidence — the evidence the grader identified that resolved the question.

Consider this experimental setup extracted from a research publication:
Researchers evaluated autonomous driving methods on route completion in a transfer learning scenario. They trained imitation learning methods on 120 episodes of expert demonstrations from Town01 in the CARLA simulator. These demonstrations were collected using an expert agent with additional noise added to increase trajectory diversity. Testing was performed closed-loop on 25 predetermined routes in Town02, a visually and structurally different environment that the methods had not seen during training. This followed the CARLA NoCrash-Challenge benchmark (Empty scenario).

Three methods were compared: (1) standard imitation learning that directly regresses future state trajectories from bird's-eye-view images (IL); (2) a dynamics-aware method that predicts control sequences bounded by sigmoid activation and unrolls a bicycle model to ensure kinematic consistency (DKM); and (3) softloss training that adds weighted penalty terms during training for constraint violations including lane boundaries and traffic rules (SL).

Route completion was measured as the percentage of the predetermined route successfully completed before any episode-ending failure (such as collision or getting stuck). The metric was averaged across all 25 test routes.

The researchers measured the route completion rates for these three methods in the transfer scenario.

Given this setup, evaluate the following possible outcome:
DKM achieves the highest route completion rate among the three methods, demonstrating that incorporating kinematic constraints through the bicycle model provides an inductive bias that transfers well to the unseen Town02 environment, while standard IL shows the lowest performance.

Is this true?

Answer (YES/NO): NO